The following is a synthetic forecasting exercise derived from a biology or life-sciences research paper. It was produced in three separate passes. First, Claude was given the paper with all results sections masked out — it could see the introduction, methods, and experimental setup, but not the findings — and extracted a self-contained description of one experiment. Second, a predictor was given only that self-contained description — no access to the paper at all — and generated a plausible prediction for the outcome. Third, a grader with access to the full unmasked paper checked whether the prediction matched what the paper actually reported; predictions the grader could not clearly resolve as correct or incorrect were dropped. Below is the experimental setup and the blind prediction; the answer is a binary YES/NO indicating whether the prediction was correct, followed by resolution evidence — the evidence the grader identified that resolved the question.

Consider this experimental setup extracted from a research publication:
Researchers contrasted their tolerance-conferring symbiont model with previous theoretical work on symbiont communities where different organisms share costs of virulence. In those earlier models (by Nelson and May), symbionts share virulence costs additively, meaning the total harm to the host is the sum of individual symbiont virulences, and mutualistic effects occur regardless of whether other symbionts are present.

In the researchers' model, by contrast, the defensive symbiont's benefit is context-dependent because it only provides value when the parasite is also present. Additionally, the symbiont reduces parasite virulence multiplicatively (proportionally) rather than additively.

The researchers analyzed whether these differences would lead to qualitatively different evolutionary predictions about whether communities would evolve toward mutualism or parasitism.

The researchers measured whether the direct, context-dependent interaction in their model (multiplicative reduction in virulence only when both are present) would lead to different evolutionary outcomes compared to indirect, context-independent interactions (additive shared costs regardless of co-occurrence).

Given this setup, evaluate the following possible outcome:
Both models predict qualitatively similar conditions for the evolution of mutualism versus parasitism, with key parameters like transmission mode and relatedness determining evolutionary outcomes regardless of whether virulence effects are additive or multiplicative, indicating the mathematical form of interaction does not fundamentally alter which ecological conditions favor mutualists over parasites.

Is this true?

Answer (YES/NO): NO